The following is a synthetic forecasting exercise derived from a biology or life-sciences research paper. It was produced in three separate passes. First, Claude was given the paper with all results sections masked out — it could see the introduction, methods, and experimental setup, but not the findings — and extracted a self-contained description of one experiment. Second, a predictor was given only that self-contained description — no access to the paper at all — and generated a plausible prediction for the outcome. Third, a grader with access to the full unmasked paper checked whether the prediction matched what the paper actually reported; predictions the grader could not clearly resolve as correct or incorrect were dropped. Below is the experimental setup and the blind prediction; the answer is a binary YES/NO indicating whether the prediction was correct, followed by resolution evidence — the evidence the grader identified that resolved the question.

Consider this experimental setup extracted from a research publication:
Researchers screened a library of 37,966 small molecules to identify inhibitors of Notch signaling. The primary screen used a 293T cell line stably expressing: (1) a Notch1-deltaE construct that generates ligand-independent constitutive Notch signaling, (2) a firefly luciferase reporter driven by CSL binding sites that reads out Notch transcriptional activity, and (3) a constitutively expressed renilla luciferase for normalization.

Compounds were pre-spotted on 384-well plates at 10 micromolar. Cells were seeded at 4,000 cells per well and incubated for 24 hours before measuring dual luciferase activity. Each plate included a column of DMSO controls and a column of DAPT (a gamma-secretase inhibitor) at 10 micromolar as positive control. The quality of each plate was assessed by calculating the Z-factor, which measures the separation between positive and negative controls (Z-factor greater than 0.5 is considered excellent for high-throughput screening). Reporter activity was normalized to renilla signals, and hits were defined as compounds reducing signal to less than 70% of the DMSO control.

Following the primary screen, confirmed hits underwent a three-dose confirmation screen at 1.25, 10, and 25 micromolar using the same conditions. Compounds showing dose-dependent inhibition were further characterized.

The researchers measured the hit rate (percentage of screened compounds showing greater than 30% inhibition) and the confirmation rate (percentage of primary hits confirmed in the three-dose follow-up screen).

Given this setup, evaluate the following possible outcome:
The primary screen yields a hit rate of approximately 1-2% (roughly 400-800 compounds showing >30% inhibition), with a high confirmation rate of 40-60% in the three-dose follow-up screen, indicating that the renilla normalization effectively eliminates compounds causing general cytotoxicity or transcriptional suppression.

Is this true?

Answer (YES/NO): NO